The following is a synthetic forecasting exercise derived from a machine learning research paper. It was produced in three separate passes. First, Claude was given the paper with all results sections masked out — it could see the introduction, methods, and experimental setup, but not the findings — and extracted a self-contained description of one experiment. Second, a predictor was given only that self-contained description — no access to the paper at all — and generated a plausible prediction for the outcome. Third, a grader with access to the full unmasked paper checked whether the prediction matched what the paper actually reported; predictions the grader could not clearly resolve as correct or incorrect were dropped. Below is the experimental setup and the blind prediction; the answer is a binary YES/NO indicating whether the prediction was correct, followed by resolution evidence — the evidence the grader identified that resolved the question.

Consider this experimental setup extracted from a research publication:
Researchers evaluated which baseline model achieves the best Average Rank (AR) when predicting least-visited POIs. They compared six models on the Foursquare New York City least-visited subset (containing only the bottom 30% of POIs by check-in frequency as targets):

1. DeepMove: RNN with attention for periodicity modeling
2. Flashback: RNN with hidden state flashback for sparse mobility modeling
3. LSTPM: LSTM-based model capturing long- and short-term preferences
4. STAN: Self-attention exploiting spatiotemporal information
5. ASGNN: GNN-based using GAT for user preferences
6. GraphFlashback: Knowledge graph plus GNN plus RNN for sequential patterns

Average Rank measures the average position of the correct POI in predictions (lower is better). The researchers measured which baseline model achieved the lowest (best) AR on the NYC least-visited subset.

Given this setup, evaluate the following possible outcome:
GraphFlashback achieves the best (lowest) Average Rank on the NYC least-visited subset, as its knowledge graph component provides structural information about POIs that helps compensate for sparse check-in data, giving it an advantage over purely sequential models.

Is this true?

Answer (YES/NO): NO